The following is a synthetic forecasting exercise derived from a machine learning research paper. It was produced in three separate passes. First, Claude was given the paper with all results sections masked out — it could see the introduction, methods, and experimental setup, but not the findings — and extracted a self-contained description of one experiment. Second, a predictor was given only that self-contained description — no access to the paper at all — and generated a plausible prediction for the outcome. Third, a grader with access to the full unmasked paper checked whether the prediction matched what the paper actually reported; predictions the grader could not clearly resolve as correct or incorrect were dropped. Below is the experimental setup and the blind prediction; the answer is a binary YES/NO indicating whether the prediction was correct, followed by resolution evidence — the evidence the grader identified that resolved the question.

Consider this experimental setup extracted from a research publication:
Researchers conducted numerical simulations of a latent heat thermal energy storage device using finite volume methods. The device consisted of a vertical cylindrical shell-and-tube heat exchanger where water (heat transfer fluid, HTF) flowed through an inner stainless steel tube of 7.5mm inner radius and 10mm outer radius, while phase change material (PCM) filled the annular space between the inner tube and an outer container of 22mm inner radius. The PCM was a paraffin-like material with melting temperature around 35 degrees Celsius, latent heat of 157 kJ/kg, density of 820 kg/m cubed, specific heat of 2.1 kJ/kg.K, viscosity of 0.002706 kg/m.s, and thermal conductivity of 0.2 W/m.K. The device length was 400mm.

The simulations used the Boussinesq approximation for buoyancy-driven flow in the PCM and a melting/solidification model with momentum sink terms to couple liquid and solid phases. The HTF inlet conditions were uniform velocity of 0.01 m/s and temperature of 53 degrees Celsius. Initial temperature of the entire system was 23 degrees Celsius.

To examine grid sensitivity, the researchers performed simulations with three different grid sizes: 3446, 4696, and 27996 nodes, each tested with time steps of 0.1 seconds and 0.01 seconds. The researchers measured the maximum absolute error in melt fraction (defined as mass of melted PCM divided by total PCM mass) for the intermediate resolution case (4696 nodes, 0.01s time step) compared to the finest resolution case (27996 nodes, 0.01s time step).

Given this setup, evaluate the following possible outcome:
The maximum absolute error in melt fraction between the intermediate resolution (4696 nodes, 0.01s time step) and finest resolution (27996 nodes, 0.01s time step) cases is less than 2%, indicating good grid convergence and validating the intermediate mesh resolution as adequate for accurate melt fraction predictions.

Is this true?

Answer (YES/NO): YES